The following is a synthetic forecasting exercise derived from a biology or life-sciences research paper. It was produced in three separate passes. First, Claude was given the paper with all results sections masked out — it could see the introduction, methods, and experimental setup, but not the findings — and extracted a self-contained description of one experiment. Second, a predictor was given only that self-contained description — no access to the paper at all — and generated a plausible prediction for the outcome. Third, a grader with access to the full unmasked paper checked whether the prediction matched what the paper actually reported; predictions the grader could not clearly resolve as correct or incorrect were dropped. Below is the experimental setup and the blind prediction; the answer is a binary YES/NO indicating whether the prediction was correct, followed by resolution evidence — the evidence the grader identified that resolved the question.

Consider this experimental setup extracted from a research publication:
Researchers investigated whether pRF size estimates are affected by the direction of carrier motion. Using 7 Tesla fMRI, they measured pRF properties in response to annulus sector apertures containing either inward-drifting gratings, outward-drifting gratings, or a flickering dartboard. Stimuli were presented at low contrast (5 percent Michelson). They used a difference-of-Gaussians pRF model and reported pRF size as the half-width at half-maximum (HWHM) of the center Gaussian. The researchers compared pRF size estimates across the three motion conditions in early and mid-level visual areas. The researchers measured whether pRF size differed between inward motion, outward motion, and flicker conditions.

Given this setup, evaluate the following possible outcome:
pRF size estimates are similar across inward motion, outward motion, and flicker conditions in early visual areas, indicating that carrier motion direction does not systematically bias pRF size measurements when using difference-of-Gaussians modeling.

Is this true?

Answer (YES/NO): NO